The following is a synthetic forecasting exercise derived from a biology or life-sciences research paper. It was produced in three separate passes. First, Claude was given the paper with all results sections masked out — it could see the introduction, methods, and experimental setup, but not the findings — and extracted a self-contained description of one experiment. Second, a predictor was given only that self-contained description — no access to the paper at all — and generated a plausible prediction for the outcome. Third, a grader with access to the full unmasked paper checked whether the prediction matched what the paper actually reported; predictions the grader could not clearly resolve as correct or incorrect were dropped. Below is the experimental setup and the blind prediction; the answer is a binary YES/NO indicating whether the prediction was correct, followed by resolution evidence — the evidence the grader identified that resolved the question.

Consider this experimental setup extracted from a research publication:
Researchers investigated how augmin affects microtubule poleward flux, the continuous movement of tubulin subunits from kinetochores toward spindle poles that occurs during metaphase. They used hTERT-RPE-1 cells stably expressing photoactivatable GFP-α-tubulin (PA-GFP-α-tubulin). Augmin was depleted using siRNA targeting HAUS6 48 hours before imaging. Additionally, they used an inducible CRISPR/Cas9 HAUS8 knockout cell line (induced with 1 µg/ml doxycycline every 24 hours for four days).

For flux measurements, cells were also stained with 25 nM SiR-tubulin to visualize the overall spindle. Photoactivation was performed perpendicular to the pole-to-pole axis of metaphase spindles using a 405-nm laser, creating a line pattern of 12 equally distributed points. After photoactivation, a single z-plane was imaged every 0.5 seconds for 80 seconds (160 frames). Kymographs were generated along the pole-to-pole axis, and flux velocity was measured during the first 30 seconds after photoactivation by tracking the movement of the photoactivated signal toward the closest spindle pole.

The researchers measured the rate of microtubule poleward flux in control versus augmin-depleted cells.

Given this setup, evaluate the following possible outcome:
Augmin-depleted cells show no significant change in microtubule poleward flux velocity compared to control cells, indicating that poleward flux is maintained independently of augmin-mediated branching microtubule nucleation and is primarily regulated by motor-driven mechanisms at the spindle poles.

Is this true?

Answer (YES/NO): NO